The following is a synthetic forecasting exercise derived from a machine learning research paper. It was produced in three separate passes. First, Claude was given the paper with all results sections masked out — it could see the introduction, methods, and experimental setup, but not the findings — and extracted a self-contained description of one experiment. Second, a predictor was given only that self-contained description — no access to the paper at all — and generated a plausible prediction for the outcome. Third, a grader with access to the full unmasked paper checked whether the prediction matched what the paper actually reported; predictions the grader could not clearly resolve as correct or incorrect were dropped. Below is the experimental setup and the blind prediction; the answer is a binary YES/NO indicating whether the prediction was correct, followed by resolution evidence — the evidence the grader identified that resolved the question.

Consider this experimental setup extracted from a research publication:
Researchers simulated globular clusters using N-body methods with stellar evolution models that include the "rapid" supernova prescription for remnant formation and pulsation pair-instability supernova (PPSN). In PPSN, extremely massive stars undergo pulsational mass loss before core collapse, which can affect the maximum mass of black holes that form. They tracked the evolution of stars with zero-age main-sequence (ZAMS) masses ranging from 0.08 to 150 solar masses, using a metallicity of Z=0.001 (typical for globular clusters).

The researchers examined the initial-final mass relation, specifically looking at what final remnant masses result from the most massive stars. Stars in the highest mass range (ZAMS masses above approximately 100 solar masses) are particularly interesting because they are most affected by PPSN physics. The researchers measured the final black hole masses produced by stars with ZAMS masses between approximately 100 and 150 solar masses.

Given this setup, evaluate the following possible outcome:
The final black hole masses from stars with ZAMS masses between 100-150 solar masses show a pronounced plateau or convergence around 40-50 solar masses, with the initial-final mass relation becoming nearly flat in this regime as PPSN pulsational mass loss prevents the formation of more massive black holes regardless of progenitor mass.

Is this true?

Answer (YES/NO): YES